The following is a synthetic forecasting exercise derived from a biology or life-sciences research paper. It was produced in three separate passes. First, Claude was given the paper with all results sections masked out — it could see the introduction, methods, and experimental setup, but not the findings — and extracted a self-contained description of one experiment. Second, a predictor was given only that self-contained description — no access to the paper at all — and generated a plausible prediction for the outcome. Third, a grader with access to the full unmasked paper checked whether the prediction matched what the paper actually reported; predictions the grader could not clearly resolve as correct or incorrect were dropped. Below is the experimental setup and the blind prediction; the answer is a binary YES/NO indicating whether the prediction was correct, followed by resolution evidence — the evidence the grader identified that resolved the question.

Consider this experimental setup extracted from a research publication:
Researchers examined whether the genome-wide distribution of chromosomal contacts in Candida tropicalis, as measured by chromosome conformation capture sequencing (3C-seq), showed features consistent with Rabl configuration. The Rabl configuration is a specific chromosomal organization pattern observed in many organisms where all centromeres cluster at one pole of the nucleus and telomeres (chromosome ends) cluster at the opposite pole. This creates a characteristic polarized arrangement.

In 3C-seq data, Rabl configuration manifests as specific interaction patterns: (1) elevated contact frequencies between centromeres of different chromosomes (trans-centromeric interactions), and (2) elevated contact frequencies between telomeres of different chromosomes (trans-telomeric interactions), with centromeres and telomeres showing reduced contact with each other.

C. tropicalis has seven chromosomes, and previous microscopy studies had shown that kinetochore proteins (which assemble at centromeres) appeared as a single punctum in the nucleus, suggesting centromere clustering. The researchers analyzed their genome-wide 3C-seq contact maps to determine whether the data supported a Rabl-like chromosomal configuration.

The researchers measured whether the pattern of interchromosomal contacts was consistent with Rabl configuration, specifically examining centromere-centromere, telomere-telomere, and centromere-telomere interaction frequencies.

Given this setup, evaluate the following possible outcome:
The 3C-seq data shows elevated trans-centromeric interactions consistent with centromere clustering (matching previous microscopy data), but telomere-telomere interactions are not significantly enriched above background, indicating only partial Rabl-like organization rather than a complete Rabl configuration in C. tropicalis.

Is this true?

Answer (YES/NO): NO